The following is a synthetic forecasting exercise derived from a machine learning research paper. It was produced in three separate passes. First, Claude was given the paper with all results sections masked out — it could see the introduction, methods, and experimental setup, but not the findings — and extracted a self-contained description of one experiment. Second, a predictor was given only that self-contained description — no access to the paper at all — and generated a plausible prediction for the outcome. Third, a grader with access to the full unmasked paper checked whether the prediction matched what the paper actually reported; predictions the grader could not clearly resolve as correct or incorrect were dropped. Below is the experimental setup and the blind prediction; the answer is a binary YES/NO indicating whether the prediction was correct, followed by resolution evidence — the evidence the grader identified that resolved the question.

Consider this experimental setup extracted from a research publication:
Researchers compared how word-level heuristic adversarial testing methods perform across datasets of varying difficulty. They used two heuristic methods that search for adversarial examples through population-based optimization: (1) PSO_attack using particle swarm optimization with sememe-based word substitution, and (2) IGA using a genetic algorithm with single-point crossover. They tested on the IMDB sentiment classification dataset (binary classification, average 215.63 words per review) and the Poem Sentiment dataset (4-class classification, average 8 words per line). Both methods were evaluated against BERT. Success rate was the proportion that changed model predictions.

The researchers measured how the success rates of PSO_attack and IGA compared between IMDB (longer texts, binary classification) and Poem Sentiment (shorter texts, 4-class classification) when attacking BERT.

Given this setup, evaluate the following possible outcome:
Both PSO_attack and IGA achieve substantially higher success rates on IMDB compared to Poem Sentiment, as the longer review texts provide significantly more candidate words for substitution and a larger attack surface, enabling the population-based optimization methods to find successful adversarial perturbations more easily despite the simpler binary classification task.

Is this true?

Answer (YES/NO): YES